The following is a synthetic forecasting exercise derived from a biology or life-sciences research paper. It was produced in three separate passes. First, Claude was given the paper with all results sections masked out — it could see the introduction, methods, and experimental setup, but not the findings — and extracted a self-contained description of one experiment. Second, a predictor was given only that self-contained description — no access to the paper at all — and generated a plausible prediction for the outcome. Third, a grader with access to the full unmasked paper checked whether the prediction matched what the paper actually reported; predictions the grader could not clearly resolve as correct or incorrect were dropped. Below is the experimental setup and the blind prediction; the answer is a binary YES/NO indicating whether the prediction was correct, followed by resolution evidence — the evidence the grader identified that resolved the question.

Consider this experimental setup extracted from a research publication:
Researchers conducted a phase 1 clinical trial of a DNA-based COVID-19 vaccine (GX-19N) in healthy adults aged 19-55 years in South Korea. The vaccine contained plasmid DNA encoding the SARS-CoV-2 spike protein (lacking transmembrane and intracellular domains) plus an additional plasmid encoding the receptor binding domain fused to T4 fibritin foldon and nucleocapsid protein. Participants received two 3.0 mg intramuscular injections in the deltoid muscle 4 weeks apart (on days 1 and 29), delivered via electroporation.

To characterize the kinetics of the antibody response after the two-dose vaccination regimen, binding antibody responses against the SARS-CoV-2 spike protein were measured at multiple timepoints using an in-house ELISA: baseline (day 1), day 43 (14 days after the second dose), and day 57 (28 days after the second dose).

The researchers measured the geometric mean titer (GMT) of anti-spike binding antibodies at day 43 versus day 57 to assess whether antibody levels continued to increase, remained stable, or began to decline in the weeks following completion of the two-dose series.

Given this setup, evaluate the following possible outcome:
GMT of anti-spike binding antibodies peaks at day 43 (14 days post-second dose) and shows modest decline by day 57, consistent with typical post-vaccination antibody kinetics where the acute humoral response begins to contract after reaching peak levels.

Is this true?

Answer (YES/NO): YES